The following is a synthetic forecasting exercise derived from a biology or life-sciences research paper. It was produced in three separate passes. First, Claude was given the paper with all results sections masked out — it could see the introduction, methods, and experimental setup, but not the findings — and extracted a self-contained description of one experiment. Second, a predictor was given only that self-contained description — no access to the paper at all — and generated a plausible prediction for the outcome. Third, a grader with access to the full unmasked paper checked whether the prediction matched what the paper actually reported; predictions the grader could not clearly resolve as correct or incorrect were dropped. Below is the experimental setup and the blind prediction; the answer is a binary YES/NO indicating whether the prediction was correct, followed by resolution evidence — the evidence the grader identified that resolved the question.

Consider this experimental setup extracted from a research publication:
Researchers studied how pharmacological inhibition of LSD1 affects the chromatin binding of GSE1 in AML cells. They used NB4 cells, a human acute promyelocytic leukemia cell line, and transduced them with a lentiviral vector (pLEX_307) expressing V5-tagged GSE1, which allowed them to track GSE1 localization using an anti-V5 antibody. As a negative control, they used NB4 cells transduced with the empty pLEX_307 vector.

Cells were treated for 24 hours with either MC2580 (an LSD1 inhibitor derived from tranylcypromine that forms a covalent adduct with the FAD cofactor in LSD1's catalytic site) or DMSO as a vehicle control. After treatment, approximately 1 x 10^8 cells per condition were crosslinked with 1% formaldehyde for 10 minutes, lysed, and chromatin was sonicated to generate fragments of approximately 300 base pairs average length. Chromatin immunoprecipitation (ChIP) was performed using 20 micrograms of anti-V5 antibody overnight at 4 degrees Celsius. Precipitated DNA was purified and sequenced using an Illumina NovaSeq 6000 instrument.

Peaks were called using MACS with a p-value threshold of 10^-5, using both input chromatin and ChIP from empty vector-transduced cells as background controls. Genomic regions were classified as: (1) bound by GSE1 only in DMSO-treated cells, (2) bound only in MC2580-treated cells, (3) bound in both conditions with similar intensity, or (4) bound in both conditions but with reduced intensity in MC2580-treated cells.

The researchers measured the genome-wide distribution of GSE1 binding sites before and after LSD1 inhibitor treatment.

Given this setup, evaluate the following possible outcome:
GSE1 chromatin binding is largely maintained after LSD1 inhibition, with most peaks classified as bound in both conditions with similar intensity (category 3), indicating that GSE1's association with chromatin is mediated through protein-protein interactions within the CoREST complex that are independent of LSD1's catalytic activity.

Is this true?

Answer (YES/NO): NO